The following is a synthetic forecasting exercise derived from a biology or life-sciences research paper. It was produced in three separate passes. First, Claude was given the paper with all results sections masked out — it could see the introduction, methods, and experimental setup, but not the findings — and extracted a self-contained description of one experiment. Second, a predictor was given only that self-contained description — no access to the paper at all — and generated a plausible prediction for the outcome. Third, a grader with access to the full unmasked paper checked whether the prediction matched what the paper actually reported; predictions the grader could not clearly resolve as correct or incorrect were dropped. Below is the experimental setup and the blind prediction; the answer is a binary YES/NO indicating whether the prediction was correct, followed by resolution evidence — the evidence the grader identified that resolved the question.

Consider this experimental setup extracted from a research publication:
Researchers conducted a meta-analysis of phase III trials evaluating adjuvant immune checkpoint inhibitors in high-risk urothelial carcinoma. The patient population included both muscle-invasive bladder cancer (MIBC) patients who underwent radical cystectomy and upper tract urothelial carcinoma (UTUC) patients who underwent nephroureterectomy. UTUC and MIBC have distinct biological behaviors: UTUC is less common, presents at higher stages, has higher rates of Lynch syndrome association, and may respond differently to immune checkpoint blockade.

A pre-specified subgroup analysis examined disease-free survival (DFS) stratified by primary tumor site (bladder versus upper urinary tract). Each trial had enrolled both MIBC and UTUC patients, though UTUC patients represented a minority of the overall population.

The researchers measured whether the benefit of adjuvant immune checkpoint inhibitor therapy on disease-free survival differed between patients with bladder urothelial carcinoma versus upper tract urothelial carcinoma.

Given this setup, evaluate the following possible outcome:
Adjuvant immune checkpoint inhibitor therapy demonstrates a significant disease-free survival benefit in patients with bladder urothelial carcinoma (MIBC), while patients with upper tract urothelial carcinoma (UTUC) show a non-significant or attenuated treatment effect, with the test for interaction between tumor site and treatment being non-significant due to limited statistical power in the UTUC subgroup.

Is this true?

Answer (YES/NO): NO